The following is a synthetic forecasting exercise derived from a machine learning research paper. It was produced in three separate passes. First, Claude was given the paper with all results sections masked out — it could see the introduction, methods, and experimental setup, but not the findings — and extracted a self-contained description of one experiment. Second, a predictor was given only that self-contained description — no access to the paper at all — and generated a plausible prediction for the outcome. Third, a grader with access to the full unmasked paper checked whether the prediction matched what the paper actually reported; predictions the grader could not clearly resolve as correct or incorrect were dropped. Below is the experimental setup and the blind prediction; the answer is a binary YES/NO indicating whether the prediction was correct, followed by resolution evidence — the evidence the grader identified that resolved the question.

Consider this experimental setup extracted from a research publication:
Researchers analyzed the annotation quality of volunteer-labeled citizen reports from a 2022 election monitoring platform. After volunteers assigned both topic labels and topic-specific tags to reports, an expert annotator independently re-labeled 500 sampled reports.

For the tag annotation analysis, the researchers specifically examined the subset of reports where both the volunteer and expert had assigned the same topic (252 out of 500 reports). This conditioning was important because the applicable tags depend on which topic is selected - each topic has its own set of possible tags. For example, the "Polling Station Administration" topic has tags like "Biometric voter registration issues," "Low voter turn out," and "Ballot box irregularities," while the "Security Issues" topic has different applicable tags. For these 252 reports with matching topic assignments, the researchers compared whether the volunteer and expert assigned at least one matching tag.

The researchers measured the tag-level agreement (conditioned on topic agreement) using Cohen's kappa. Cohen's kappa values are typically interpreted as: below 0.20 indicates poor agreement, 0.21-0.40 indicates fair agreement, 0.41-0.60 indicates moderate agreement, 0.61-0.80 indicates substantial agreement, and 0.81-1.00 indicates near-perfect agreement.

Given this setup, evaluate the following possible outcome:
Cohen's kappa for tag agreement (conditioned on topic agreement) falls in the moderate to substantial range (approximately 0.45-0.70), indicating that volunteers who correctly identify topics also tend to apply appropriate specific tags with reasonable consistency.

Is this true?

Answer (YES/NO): YES